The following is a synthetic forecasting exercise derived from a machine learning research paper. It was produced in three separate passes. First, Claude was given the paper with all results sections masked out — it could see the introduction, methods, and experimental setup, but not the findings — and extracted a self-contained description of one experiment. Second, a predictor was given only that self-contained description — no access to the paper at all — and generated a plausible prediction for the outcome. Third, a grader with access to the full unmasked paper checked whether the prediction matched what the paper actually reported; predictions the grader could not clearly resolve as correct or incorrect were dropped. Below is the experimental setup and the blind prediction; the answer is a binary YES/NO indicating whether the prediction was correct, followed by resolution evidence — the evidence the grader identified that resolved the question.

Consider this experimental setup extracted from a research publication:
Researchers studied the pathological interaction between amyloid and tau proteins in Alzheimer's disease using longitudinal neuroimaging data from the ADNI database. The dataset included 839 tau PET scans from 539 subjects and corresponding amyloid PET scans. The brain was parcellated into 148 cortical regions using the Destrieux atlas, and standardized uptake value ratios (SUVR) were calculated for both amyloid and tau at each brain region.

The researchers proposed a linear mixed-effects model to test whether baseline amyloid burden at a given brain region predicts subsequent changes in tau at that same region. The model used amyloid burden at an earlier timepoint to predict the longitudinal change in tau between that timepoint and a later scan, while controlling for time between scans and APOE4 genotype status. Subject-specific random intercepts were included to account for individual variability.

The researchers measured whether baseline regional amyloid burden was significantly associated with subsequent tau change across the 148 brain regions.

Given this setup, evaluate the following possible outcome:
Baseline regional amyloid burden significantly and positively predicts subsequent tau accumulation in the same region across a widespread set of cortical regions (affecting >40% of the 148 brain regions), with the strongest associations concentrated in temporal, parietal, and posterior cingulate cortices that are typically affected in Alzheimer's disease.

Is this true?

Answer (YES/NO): NO